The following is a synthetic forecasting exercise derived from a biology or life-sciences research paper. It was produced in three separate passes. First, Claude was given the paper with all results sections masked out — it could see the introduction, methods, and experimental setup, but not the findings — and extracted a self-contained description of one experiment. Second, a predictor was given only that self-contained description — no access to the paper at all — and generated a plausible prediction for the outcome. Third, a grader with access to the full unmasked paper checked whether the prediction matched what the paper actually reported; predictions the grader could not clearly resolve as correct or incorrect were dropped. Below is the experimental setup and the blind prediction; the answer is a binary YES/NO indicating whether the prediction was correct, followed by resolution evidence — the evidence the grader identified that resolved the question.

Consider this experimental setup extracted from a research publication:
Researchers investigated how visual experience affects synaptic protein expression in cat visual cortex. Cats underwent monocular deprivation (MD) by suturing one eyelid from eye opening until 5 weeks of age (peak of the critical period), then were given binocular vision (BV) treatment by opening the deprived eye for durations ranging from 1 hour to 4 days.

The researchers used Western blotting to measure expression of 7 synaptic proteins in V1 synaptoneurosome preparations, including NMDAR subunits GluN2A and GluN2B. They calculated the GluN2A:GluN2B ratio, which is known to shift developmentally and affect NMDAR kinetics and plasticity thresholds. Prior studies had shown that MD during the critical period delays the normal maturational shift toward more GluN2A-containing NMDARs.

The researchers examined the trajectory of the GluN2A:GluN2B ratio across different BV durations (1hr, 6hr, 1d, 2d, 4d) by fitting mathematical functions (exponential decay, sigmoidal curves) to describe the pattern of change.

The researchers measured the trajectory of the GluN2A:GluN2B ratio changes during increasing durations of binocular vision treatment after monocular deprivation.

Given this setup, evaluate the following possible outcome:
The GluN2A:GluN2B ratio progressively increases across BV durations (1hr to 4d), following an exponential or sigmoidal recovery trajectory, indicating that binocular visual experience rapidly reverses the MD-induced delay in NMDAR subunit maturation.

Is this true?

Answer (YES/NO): YES